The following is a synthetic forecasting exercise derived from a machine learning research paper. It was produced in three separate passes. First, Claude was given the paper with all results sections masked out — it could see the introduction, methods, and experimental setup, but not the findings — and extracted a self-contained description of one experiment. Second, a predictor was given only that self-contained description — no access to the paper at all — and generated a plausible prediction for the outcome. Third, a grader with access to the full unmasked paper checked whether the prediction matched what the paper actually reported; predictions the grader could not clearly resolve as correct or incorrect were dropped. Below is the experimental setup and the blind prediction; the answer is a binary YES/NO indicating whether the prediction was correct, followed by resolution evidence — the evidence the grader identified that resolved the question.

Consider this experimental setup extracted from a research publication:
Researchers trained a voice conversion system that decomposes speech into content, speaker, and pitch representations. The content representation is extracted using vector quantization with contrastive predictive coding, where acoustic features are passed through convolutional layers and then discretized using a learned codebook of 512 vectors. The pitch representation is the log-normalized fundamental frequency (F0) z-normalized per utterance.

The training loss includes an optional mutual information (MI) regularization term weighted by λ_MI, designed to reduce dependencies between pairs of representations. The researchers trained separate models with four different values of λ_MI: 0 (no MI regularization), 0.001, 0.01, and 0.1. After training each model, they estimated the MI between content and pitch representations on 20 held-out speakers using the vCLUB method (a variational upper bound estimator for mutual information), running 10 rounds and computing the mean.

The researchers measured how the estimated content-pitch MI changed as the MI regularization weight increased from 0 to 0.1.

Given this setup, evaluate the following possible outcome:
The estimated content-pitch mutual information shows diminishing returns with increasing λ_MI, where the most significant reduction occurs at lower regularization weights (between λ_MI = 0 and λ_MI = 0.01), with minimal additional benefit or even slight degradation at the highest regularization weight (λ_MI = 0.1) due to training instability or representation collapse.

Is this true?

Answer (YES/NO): NO